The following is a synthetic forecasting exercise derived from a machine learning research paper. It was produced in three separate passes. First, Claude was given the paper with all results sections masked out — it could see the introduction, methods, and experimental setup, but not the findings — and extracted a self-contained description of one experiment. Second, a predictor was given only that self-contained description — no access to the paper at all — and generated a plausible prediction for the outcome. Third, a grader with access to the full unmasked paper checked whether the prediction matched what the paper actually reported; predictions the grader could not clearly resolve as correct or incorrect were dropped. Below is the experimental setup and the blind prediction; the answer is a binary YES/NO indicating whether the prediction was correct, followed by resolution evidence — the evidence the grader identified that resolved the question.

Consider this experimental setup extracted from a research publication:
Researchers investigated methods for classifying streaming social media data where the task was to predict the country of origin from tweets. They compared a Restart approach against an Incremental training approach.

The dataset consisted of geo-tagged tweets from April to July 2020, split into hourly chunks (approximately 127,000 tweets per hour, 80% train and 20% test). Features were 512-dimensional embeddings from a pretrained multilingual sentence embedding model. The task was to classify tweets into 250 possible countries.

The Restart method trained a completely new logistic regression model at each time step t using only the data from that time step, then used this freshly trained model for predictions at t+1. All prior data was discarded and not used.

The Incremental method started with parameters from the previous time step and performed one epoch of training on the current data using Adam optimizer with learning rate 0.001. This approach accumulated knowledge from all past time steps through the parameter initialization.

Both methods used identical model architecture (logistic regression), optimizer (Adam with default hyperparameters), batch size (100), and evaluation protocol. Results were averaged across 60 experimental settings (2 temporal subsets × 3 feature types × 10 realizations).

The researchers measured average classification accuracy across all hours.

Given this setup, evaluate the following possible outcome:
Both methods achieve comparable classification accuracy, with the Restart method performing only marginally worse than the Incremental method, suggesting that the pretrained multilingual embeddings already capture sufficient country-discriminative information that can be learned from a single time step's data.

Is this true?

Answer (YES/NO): NO